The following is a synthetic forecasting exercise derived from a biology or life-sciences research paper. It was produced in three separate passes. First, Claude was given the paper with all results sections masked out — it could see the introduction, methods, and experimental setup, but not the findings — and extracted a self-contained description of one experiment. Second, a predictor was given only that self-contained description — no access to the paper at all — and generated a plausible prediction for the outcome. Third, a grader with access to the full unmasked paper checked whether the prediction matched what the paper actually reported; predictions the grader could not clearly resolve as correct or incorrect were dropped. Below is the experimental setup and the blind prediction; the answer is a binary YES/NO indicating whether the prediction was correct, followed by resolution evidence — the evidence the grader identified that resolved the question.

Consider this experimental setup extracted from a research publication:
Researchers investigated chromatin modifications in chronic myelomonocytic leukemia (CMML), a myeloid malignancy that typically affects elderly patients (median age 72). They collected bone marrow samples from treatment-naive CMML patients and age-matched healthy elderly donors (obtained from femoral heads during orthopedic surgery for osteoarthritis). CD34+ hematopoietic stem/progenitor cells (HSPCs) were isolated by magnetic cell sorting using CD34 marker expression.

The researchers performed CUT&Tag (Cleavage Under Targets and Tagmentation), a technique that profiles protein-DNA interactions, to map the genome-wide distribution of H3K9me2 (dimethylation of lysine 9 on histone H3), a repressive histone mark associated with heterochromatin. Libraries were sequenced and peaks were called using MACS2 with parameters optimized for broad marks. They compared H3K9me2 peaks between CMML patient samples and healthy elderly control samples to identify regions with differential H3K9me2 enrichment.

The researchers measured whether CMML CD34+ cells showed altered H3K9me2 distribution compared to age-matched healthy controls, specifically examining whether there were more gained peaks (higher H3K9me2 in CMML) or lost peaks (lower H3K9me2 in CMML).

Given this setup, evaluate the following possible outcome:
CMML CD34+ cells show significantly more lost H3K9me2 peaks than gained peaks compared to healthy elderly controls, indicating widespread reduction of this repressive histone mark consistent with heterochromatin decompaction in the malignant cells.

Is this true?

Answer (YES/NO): NO